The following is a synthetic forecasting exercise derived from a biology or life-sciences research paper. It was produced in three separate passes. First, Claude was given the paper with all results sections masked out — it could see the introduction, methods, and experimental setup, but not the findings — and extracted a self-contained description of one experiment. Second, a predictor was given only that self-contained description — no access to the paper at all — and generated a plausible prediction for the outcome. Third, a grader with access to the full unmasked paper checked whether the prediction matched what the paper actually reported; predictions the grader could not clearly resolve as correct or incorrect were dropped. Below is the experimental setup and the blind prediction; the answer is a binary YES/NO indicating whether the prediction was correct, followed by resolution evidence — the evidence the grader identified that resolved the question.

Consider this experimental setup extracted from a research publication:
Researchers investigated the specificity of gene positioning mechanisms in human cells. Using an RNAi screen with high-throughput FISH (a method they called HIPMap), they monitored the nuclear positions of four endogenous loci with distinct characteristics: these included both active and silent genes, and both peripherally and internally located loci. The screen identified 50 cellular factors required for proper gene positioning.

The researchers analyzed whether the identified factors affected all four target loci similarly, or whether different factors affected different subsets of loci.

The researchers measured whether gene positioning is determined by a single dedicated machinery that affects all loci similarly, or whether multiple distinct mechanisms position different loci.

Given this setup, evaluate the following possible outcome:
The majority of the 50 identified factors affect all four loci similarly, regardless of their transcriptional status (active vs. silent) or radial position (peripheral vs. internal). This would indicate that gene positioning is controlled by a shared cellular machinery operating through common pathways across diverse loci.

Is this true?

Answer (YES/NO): NO